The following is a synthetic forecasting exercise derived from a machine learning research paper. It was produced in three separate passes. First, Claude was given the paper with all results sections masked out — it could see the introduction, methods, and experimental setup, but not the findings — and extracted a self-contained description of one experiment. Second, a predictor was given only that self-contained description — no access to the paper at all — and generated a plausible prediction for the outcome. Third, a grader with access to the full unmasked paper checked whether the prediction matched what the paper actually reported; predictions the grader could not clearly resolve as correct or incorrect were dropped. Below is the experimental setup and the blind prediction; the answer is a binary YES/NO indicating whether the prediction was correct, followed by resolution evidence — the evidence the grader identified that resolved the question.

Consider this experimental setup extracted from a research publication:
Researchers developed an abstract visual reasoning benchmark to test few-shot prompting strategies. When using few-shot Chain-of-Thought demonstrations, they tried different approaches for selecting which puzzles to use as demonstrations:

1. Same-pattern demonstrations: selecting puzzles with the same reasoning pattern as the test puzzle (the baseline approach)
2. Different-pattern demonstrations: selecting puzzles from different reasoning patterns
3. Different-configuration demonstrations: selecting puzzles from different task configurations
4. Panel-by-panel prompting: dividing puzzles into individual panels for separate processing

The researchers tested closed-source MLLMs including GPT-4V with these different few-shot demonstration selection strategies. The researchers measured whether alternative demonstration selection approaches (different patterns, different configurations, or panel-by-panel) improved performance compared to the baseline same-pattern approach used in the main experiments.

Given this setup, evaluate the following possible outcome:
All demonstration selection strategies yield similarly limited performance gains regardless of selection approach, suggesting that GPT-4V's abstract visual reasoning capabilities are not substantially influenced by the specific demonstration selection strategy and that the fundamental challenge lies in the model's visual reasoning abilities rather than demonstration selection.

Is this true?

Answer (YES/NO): NO